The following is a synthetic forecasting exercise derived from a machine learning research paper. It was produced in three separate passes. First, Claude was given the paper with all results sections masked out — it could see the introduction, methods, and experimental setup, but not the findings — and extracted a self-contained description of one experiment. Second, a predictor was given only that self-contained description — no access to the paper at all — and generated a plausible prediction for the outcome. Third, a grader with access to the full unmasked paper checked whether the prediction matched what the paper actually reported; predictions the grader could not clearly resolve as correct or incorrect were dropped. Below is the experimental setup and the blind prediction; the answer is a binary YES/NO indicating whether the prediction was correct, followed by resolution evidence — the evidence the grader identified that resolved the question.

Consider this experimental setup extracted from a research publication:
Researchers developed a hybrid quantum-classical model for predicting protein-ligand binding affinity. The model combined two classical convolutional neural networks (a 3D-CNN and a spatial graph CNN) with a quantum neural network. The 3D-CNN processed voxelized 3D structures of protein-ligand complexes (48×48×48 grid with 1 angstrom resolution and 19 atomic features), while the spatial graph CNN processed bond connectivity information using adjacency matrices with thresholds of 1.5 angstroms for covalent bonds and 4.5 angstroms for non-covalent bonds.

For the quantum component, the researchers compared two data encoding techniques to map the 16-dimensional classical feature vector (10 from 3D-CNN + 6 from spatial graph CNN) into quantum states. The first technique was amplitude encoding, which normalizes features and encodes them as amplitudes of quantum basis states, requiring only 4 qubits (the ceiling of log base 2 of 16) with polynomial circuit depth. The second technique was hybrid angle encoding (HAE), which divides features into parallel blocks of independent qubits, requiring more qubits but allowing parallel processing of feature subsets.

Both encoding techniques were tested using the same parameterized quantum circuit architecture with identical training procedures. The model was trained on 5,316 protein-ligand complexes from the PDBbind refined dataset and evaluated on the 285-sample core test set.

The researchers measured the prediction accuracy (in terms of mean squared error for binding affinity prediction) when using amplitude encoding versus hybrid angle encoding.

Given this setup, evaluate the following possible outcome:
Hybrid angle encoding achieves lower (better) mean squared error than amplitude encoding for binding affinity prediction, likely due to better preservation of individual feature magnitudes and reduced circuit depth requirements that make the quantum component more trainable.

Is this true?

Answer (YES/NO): NO